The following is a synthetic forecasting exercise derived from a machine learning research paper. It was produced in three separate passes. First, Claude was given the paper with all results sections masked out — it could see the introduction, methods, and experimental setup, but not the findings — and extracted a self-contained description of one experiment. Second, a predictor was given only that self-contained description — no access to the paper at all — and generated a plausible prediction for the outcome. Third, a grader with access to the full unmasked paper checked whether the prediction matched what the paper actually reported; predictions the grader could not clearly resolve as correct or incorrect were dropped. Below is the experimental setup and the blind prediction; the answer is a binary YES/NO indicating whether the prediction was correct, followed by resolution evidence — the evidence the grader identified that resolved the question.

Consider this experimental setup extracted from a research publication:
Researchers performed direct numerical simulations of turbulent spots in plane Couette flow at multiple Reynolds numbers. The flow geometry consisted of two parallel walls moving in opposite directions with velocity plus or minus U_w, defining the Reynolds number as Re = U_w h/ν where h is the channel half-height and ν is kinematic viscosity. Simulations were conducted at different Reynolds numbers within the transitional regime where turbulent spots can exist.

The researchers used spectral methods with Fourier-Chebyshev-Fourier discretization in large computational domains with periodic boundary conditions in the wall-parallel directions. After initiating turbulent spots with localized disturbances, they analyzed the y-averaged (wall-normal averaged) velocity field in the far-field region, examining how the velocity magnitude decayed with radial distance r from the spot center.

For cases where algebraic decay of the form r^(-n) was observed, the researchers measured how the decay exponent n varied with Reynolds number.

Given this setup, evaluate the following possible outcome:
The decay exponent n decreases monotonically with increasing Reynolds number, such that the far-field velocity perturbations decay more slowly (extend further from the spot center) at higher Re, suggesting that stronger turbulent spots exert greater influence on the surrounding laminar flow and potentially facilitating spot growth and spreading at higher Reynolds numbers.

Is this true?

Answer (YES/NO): NO